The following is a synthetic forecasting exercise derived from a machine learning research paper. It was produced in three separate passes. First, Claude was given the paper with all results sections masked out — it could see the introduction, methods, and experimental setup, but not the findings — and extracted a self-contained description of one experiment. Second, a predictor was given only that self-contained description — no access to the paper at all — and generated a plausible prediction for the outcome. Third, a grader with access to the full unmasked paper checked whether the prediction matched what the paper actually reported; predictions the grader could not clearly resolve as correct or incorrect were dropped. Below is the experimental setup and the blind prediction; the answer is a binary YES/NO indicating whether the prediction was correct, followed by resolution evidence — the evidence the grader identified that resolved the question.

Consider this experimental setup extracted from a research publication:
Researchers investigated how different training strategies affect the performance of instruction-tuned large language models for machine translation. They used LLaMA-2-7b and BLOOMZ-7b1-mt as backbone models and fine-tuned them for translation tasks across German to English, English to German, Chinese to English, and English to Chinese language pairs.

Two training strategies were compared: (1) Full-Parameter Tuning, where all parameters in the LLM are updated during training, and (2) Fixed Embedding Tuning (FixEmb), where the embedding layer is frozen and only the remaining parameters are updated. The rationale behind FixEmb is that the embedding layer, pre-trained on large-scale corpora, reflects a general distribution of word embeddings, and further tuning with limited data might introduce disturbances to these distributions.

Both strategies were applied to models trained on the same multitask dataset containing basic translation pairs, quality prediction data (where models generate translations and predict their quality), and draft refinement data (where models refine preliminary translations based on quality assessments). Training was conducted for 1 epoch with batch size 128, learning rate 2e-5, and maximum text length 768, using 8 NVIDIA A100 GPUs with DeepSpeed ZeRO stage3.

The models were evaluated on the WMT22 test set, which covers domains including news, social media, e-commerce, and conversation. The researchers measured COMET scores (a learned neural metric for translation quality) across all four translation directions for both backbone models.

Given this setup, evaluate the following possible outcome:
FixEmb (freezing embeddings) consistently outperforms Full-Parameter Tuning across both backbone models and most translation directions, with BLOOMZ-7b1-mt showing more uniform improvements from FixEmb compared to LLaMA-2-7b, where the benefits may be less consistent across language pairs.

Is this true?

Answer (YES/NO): NO